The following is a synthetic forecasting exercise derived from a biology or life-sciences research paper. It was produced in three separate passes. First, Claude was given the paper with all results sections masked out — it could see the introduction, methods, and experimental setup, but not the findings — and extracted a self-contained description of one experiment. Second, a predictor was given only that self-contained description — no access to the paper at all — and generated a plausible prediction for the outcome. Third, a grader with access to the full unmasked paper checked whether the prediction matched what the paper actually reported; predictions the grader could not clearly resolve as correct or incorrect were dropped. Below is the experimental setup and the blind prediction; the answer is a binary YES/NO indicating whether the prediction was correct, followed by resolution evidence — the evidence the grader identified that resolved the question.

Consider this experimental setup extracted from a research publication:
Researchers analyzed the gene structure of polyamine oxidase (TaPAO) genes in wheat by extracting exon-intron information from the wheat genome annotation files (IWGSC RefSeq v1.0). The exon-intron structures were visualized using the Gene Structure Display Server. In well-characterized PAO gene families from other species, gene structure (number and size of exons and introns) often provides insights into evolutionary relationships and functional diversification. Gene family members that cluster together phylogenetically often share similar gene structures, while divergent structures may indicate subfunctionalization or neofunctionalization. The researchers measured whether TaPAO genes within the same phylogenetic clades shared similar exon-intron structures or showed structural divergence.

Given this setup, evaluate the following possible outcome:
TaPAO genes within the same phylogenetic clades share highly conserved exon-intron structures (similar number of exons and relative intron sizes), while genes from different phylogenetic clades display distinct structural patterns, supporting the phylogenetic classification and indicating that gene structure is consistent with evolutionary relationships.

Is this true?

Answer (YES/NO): NO